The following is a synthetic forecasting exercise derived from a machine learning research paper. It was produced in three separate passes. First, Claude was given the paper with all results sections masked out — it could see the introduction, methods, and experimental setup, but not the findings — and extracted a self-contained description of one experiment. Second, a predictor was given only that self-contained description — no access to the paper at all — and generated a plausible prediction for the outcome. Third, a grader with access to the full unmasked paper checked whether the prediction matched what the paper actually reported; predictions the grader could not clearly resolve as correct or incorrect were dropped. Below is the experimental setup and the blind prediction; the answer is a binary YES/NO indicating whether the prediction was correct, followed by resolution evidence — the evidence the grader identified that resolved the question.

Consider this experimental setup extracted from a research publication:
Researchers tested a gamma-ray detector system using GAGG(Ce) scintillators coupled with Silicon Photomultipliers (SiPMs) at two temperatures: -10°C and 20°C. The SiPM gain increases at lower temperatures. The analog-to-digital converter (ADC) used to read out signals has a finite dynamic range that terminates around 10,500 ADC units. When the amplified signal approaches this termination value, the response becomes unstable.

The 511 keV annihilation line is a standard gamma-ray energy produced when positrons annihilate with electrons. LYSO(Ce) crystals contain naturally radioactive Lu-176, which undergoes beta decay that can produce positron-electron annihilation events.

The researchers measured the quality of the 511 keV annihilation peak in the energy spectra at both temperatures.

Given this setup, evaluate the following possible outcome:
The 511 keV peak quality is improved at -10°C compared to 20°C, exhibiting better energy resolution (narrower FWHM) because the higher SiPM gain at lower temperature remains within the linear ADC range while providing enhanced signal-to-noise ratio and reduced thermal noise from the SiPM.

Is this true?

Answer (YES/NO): NO